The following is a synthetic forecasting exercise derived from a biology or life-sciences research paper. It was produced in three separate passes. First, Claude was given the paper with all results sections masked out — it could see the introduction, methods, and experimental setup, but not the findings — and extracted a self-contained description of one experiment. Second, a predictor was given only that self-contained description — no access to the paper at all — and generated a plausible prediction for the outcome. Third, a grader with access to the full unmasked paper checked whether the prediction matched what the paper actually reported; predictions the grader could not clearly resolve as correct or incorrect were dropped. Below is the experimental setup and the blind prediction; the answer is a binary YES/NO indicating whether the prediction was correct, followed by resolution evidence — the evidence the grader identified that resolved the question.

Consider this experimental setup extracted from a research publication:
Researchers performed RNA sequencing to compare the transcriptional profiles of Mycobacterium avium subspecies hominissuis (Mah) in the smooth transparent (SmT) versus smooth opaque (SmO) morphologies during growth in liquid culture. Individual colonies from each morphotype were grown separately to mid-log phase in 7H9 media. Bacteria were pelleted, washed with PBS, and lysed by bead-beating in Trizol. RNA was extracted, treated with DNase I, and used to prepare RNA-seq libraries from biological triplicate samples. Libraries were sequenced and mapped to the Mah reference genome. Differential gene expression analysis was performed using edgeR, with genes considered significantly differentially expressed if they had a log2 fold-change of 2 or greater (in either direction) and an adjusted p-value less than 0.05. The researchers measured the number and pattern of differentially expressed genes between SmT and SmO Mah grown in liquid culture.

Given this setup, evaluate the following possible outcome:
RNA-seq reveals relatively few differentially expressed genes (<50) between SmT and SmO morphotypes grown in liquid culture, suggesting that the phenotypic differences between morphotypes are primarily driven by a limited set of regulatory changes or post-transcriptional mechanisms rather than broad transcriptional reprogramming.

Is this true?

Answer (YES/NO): NO